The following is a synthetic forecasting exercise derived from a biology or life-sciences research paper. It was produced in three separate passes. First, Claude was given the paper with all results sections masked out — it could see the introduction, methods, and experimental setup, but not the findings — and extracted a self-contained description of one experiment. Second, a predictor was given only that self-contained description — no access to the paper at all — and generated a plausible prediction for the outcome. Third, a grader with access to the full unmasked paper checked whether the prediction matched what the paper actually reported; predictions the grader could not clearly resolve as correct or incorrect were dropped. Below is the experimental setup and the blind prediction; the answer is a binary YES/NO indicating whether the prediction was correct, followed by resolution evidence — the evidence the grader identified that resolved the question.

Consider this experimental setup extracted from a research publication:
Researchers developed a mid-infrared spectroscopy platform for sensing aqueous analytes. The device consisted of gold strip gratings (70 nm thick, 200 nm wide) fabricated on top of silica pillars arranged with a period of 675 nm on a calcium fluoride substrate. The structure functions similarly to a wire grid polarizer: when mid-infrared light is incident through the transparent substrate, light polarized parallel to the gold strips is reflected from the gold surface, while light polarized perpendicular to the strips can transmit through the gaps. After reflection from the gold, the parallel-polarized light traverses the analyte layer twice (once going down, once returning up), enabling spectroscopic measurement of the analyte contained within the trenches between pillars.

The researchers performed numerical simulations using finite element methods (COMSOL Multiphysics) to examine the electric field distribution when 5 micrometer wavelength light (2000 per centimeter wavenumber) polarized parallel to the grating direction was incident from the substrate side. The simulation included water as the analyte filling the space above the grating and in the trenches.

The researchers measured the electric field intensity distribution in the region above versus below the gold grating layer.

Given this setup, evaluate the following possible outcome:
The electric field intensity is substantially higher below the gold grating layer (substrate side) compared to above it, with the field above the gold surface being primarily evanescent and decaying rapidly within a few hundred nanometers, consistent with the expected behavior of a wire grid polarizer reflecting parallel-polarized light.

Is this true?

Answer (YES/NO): NO